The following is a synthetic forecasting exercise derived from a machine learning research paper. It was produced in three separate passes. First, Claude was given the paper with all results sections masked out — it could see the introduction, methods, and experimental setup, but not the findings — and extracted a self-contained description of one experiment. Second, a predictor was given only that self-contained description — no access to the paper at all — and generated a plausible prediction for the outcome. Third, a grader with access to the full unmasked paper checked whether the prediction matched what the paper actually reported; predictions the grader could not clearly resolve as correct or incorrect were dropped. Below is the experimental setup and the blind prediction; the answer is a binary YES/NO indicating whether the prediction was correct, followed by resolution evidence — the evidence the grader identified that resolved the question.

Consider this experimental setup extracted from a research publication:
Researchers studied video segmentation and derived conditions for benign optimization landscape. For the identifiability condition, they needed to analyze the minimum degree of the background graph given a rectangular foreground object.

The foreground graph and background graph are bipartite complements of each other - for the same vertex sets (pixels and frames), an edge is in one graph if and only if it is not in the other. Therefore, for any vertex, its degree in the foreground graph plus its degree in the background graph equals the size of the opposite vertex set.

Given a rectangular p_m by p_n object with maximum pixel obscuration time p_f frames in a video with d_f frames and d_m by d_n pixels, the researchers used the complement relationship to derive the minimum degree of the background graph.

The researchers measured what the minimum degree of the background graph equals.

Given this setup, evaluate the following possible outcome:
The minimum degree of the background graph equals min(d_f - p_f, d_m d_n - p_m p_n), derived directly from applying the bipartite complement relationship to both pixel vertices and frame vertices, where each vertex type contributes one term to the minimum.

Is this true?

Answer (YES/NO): YES